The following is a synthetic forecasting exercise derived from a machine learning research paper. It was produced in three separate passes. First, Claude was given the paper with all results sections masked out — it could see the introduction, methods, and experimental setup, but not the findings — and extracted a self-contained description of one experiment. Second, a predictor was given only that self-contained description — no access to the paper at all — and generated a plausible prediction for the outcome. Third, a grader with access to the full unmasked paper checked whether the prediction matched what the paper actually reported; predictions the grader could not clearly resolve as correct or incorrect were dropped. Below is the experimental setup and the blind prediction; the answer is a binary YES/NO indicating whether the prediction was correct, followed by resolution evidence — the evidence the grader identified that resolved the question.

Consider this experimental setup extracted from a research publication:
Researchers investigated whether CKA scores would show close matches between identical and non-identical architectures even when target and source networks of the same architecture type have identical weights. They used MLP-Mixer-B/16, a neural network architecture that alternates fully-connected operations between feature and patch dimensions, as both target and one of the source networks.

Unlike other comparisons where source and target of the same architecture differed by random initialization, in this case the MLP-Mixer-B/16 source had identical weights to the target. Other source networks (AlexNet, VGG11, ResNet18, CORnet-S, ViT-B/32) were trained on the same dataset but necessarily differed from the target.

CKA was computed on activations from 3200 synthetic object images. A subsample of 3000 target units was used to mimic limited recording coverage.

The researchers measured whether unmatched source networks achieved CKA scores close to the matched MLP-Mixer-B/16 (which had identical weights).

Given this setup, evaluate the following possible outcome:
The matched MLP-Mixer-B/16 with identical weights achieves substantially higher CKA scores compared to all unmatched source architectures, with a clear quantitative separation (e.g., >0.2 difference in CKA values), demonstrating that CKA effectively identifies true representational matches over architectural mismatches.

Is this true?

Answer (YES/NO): NO